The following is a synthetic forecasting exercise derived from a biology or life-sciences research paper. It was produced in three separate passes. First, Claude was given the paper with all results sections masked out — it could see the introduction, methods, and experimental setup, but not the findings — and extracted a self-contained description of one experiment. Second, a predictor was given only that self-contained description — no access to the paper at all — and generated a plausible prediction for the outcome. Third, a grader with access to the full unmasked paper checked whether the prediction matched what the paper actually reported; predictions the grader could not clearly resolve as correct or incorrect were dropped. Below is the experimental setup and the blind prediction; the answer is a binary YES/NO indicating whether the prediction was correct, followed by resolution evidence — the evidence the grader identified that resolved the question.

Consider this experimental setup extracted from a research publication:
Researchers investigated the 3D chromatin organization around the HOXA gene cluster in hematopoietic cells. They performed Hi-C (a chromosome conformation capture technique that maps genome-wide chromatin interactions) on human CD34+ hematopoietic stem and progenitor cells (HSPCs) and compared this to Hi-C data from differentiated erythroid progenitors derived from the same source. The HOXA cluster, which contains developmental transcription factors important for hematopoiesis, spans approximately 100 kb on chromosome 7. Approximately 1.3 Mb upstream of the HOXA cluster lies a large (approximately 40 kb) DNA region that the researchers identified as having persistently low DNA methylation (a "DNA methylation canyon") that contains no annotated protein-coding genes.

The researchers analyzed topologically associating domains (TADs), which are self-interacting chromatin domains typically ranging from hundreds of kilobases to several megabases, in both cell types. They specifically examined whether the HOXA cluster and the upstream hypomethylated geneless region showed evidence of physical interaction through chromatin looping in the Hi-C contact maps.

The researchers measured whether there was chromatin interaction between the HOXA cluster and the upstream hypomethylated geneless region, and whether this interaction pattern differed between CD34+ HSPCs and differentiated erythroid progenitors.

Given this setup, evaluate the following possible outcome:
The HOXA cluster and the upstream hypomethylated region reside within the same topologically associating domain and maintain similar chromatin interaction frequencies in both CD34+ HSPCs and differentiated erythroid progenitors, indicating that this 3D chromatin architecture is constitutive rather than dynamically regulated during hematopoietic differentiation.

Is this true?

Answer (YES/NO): NO